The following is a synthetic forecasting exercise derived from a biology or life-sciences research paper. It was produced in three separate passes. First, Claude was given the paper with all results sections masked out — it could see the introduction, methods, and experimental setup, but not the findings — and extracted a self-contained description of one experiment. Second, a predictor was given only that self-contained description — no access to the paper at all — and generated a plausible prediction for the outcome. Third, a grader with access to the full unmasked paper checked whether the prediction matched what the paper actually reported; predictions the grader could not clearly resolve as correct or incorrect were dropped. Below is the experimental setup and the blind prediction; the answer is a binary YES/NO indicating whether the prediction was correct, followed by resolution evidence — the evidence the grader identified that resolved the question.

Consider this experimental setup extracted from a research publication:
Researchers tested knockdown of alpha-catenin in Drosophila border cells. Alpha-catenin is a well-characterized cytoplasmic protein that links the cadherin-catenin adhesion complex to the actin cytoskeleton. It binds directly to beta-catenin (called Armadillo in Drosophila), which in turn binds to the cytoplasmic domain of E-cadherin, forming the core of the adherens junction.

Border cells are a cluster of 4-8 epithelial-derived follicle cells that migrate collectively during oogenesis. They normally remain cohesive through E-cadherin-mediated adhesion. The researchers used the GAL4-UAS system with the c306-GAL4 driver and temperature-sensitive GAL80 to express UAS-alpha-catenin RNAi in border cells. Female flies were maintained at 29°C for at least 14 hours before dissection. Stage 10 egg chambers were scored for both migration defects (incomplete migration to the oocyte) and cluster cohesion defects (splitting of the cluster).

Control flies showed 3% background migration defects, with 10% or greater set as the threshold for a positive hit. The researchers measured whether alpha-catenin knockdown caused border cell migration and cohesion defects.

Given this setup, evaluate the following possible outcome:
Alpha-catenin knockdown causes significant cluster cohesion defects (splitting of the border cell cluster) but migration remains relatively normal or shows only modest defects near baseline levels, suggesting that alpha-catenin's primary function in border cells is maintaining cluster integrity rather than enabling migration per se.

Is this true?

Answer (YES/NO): NO